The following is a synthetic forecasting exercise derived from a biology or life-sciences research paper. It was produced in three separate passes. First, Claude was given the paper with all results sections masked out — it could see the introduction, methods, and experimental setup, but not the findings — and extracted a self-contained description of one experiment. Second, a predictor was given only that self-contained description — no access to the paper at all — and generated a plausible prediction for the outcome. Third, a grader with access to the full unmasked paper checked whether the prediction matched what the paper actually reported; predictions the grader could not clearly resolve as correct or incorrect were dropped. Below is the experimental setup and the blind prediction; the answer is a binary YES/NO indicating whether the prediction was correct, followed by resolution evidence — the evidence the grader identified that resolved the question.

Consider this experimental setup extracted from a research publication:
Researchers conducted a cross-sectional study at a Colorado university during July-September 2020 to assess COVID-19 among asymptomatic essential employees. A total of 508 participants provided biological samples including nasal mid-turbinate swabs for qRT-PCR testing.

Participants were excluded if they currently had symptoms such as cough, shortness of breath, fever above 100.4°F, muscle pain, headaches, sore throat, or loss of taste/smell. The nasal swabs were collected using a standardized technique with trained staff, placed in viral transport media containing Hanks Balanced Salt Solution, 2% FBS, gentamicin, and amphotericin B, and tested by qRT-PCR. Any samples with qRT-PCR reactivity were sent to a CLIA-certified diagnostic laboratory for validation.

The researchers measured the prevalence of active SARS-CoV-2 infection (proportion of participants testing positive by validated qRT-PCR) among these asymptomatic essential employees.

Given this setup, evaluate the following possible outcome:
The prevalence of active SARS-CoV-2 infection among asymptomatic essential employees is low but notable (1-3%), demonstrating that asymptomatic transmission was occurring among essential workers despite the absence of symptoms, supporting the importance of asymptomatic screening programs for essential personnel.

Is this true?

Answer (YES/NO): NO